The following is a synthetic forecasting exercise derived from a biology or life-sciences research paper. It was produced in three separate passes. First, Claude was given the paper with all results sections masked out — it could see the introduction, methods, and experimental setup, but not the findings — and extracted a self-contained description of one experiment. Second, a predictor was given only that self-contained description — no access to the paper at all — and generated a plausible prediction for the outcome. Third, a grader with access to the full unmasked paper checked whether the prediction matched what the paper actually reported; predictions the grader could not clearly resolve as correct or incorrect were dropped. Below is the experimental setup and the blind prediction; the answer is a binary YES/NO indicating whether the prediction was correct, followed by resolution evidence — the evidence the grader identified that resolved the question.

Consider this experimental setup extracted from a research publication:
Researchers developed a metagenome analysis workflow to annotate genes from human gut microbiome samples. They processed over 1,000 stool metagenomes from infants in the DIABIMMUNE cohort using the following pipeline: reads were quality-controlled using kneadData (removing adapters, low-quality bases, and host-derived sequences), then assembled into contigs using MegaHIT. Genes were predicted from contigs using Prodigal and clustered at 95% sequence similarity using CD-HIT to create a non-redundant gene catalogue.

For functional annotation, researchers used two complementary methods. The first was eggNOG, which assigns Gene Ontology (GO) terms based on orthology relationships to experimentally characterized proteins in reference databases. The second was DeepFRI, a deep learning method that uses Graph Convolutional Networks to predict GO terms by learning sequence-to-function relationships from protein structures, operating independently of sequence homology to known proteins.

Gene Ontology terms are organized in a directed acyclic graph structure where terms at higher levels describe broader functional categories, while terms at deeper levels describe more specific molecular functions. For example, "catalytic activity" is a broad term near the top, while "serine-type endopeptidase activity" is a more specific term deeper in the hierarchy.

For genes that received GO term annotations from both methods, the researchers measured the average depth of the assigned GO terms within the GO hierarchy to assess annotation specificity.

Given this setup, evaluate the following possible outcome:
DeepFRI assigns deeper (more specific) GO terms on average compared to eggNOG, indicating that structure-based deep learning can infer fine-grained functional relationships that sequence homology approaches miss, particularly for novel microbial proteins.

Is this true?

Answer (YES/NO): NO